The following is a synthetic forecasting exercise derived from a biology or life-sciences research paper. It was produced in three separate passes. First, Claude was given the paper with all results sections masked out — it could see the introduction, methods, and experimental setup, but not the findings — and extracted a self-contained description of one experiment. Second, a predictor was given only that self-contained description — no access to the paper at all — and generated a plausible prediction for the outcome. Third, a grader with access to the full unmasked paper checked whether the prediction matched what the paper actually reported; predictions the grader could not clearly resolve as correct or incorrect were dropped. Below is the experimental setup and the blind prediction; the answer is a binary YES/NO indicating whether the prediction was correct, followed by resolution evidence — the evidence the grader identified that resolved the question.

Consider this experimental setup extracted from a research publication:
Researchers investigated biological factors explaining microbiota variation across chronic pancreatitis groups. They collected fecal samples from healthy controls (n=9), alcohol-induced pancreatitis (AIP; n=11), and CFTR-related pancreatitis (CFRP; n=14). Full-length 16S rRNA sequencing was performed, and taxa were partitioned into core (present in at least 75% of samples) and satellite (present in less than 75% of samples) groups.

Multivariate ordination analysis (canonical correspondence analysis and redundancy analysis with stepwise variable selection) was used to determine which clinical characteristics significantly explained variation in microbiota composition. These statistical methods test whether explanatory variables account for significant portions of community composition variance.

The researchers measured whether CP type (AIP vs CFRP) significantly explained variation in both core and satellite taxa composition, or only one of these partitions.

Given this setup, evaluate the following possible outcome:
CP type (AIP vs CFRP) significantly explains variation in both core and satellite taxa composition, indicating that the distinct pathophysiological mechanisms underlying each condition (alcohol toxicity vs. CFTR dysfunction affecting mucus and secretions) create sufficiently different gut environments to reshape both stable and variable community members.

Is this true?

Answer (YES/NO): YES